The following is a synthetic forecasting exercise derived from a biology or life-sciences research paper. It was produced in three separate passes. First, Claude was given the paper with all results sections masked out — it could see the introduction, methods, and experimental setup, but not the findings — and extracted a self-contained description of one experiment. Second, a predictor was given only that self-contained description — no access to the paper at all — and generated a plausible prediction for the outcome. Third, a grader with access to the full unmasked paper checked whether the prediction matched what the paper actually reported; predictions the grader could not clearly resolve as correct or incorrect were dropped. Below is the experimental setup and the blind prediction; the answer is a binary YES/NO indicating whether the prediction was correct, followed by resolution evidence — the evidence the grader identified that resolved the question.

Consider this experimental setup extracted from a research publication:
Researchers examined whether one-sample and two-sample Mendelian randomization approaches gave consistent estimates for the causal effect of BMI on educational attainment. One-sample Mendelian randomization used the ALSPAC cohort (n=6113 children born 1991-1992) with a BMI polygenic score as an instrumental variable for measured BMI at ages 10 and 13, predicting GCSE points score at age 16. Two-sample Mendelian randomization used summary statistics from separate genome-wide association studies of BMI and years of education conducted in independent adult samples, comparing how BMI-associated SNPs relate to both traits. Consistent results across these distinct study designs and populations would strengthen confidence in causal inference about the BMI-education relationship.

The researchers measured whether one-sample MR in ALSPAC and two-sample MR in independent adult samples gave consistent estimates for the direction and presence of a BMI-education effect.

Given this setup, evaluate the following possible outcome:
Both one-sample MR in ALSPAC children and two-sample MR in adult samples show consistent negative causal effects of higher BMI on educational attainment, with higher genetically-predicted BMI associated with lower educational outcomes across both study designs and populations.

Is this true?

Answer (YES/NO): YES